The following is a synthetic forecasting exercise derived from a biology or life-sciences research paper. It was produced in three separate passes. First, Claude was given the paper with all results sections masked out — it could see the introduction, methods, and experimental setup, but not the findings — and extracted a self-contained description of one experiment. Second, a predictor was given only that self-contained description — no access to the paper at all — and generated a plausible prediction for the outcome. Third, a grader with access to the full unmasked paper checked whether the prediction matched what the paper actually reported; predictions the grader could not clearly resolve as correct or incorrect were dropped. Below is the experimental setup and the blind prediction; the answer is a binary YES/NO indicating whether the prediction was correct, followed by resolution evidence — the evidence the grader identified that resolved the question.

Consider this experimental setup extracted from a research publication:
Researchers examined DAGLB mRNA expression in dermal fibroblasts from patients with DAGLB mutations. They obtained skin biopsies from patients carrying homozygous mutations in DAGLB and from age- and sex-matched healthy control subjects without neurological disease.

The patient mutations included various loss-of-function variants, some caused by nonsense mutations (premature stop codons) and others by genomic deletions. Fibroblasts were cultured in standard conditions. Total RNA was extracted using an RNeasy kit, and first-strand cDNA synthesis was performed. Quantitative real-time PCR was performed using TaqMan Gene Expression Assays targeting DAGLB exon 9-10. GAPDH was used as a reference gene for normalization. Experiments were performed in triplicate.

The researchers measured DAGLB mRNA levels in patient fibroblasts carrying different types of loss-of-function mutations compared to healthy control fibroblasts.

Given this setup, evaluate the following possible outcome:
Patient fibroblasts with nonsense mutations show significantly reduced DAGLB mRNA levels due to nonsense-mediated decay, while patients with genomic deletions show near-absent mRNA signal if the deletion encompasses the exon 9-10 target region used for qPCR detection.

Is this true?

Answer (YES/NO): NO